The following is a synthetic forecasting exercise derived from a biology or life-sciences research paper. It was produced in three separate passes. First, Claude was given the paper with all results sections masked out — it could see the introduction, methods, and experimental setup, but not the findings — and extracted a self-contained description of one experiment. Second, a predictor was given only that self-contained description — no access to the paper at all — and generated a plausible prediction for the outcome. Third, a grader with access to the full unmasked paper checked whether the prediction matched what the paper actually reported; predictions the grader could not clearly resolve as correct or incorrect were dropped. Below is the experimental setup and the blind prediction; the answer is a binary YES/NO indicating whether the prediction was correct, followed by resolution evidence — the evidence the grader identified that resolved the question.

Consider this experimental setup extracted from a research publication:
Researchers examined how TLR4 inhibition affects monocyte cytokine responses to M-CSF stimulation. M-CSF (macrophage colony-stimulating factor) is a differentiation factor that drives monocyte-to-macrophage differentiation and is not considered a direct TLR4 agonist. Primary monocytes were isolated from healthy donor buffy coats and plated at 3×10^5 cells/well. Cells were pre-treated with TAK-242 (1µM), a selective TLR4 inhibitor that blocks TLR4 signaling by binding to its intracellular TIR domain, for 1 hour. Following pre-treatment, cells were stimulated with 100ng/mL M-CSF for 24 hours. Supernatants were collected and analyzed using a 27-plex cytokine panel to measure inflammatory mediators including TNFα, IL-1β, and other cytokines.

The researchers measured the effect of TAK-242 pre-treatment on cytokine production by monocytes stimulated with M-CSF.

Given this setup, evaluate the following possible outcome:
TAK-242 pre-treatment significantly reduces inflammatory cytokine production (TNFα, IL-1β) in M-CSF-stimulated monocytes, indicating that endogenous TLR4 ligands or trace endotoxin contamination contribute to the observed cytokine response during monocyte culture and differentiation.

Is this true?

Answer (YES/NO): NO